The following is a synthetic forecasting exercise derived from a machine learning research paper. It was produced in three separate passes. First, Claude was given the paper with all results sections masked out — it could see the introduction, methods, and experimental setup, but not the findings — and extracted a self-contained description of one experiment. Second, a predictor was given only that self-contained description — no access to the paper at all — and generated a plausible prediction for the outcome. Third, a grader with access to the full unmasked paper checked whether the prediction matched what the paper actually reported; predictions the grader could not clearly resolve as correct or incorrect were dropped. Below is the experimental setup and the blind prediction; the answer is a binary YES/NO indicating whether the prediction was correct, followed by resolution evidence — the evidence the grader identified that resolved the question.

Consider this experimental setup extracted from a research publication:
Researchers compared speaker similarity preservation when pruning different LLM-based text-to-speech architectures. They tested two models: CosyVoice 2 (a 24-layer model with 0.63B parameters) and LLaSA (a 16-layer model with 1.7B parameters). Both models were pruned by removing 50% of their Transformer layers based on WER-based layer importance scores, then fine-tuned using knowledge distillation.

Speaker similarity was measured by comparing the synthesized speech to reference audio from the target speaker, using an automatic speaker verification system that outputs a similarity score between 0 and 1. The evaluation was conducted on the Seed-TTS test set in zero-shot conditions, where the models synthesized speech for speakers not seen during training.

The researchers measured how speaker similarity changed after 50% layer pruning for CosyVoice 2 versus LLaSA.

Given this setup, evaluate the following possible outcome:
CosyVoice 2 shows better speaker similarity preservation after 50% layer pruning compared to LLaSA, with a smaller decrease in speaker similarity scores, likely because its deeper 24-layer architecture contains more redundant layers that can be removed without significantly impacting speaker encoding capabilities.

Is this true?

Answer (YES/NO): YES